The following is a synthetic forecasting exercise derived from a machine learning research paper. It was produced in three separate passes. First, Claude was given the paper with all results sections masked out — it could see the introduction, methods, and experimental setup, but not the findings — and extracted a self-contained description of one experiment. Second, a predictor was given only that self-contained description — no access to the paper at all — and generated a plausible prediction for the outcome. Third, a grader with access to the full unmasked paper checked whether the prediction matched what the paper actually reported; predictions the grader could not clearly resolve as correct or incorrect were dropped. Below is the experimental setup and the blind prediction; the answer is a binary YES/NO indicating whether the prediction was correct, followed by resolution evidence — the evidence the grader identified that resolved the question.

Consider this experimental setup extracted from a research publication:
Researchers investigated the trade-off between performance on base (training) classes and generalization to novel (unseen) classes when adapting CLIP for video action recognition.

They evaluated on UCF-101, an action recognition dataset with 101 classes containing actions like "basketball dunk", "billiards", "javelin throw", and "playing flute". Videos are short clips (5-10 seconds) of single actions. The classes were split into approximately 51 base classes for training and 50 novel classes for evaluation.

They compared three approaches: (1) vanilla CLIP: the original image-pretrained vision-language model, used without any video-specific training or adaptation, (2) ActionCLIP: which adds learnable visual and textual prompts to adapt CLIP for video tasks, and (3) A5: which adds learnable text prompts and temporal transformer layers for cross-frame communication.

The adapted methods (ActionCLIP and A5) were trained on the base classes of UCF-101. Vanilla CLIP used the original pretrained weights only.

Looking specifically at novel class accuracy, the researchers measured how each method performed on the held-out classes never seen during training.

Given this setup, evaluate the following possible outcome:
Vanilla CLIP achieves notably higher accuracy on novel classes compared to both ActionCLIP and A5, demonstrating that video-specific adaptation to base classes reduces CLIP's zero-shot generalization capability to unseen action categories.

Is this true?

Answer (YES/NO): YES